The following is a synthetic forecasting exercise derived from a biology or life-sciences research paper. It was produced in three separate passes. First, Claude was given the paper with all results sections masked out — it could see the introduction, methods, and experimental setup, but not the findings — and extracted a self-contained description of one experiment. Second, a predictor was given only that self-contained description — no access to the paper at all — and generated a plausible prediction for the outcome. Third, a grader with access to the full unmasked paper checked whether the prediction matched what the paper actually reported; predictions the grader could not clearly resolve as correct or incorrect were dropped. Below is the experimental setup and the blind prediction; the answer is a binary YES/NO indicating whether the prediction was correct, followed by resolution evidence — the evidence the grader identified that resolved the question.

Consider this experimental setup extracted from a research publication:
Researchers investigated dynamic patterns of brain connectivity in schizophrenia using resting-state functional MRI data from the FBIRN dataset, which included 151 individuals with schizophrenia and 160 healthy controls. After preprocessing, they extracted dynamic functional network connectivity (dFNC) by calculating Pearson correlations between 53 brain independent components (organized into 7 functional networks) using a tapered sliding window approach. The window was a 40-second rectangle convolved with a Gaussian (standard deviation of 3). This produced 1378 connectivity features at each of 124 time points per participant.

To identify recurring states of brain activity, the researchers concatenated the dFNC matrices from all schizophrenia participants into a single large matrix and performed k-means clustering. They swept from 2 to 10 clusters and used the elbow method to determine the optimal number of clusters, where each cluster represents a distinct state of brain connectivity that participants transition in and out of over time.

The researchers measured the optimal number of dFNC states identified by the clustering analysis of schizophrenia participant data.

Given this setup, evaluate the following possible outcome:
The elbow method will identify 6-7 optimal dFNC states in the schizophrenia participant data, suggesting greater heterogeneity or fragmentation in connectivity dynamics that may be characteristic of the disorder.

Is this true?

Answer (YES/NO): NO